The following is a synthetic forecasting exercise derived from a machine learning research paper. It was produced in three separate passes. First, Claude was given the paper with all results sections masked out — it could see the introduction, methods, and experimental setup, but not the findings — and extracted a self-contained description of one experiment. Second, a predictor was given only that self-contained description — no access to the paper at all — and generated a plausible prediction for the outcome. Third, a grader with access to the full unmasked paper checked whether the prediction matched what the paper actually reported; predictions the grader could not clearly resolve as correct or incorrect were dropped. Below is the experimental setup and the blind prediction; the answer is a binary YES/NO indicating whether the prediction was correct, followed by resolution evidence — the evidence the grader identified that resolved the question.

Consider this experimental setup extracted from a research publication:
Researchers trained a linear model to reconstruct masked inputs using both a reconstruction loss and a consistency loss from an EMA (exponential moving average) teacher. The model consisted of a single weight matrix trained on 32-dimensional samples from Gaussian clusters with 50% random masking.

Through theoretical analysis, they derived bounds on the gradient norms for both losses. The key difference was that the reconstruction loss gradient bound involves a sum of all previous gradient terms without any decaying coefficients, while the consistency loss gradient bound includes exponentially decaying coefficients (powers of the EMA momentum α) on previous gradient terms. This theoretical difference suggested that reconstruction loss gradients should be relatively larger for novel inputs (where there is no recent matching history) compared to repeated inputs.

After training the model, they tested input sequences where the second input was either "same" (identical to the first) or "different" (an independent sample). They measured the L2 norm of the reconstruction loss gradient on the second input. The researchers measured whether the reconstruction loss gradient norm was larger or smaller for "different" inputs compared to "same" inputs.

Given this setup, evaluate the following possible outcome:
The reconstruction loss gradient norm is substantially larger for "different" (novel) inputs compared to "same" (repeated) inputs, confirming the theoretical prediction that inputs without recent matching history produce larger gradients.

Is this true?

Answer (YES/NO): YES